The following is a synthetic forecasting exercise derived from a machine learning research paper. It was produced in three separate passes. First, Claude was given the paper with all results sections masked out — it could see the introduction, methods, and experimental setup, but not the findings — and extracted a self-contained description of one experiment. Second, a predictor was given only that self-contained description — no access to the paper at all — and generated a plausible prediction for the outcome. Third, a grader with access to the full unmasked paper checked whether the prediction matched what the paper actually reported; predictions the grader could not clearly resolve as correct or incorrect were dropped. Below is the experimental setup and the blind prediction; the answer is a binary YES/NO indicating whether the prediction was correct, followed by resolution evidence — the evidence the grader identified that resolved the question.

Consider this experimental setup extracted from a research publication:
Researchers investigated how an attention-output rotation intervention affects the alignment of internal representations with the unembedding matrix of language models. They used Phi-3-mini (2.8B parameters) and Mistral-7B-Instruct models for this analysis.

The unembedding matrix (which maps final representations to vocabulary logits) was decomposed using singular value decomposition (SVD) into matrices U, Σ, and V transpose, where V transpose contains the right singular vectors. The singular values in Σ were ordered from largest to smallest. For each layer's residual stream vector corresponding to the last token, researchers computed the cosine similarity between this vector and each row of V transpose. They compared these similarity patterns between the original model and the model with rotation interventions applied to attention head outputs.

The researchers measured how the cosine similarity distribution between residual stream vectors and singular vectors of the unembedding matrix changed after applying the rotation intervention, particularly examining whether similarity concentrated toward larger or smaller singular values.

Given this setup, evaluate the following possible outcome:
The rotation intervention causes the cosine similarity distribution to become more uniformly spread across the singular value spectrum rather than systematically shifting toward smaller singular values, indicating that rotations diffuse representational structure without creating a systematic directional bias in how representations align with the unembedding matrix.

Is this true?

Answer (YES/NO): NO